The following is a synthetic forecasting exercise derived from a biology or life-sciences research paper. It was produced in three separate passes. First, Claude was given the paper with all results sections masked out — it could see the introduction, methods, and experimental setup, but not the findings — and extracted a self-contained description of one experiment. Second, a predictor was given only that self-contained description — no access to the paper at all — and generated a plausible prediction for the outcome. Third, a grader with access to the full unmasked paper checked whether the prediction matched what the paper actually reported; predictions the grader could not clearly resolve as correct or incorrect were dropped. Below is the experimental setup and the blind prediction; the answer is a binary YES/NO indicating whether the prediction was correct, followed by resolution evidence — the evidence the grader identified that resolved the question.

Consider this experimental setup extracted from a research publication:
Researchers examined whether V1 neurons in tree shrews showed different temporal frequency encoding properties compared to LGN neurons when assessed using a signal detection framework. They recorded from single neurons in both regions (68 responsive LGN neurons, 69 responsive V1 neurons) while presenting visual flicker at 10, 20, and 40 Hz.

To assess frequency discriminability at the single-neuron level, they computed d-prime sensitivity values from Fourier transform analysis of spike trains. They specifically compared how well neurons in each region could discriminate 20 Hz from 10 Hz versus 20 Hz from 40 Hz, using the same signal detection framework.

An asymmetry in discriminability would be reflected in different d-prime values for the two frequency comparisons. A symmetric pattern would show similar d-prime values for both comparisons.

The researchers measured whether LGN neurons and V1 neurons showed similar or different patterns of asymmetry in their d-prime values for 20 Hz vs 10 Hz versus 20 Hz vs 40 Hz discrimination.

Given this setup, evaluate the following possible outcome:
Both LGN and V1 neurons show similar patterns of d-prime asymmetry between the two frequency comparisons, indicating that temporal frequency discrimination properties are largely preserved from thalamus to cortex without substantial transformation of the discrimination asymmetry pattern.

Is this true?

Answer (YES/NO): NO